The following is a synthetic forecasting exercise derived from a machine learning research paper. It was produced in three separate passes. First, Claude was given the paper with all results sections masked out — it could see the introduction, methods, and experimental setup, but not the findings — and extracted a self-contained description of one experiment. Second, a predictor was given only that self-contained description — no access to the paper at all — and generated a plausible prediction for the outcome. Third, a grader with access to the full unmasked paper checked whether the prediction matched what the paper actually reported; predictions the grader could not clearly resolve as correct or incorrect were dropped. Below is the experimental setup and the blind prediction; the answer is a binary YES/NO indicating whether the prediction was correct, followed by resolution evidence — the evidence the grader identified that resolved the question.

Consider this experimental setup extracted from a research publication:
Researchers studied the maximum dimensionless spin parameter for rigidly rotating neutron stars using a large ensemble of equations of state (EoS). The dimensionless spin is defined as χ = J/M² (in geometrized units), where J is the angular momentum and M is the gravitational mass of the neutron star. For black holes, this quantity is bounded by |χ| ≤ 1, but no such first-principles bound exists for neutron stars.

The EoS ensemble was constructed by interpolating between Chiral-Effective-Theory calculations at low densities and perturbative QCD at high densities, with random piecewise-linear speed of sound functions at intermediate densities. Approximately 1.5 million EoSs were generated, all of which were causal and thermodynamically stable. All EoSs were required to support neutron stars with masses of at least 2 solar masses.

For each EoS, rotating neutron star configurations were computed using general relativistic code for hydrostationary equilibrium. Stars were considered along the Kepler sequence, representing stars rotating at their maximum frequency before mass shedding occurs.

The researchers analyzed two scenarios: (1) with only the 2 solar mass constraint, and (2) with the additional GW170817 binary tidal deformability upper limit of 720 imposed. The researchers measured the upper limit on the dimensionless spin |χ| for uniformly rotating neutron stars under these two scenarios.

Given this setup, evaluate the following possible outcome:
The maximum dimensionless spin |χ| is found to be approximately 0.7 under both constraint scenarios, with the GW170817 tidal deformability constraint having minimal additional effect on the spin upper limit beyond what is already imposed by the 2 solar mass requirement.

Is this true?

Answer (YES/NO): NO